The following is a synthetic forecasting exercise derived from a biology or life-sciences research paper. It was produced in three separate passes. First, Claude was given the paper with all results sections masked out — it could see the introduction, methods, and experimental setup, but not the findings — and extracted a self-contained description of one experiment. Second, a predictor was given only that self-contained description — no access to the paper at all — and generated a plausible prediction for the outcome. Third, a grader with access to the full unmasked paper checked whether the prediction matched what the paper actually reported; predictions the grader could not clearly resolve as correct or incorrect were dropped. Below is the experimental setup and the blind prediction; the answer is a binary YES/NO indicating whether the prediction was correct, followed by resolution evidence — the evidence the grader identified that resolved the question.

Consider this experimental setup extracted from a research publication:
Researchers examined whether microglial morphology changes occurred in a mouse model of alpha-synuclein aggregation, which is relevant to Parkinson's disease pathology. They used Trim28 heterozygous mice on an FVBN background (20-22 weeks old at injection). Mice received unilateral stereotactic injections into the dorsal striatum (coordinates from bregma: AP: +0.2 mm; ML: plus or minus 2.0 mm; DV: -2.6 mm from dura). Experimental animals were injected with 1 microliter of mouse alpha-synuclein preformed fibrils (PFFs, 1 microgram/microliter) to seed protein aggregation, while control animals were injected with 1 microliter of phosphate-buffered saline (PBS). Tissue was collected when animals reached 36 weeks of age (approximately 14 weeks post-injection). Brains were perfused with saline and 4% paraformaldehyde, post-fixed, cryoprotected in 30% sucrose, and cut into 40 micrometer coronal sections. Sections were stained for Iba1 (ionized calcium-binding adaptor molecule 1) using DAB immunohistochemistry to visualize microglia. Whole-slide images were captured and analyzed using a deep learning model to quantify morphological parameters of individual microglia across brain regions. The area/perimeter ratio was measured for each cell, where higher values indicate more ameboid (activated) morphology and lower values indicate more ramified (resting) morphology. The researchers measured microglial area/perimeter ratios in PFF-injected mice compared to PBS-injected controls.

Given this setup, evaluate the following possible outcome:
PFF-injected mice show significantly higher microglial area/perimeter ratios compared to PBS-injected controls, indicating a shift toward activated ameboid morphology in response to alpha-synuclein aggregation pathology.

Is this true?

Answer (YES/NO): YES